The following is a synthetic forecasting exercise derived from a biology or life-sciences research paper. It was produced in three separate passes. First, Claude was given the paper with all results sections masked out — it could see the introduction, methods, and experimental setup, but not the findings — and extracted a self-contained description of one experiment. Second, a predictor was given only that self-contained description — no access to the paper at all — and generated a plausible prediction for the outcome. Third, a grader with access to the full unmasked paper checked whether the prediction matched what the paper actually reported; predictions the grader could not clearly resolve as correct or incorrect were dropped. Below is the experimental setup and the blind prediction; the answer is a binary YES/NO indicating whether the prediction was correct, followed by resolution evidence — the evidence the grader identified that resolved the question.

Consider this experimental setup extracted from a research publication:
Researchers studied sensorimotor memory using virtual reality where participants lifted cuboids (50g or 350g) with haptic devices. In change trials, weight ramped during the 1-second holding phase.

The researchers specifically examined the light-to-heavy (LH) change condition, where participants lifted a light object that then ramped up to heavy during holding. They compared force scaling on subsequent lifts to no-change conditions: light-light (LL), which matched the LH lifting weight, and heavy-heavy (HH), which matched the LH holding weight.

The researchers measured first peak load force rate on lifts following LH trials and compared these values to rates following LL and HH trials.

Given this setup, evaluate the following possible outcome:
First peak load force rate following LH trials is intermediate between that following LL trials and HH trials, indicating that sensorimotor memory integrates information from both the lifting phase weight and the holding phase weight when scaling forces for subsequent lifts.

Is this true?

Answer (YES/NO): NO